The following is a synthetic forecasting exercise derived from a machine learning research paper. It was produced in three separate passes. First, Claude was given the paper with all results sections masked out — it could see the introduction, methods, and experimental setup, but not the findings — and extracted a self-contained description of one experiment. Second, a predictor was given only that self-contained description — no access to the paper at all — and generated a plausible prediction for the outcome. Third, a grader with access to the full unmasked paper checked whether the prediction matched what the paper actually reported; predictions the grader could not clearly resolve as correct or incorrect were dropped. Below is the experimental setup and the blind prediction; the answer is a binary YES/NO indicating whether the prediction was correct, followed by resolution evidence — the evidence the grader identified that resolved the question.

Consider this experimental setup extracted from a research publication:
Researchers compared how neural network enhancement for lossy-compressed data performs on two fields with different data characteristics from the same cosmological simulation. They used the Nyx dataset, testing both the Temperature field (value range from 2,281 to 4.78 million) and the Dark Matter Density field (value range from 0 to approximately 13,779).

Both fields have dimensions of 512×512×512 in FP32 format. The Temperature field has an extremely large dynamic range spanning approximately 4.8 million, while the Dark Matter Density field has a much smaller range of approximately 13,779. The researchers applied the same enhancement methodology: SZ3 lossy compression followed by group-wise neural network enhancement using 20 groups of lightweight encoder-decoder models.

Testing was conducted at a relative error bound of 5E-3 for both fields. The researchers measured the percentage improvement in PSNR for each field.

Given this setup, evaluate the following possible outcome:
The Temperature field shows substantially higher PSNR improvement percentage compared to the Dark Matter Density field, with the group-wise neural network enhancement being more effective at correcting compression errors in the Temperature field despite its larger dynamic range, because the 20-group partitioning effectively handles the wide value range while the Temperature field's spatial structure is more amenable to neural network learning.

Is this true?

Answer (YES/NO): YES